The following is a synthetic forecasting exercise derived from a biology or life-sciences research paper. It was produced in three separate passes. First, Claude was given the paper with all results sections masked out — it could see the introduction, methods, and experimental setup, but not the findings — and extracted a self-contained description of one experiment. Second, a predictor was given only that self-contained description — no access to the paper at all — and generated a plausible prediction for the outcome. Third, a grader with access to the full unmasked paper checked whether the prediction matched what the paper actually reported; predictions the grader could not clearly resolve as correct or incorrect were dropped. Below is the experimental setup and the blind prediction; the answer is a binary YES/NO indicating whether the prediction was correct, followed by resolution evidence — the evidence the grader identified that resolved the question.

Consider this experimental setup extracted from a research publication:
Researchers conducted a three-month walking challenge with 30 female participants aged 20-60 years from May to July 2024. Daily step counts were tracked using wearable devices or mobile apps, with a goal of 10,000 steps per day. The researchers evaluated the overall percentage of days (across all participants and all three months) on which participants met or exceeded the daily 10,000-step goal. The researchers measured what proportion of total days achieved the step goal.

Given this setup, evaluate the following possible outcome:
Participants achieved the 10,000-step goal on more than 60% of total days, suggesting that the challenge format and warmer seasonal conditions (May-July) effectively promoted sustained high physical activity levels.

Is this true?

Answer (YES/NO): YES